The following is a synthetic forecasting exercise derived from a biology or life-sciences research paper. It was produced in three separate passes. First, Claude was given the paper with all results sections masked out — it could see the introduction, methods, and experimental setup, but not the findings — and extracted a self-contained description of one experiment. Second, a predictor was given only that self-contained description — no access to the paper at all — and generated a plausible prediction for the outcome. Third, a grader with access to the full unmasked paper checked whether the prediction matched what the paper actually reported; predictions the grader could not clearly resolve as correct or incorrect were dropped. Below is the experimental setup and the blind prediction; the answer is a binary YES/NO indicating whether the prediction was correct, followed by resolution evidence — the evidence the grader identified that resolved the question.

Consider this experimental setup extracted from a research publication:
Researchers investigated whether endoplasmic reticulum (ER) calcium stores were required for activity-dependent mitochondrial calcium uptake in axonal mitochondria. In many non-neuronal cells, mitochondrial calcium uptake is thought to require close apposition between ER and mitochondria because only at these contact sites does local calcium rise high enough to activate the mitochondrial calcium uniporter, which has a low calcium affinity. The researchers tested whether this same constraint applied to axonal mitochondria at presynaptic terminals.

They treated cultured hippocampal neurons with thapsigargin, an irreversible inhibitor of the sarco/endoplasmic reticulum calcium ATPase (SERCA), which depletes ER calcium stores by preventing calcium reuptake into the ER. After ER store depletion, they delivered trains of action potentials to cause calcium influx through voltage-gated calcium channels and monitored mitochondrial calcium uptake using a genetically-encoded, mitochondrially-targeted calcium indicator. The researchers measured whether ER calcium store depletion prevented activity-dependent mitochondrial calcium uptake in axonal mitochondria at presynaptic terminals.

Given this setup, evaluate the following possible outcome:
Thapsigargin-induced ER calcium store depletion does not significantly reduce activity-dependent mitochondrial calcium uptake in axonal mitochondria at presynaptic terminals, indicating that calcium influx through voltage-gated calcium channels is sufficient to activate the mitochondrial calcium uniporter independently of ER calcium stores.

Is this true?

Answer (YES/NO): YES